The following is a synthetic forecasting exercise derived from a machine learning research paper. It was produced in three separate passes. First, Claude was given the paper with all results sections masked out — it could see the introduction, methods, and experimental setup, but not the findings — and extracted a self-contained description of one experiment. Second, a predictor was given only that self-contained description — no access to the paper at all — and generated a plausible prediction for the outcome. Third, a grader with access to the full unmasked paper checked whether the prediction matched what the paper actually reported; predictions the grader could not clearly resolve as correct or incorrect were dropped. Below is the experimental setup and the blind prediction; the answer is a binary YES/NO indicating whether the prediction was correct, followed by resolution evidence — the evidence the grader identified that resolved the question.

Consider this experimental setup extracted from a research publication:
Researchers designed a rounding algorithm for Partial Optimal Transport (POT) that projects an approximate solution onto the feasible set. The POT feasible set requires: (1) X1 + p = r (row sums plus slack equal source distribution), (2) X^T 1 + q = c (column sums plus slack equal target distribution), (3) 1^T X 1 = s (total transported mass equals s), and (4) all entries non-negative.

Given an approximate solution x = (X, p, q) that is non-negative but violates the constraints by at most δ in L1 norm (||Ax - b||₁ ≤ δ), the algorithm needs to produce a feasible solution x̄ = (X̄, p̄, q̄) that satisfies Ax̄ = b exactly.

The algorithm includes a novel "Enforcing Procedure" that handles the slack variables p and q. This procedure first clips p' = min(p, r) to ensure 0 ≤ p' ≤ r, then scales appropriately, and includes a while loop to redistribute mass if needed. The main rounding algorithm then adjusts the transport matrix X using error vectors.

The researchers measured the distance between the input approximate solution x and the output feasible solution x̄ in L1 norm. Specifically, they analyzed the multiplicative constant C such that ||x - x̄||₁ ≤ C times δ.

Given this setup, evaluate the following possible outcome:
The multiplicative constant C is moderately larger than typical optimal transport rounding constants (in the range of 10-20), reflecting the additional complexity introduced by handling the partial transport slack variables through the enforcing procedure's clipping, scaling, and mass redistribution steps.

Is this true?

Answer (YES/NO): NO